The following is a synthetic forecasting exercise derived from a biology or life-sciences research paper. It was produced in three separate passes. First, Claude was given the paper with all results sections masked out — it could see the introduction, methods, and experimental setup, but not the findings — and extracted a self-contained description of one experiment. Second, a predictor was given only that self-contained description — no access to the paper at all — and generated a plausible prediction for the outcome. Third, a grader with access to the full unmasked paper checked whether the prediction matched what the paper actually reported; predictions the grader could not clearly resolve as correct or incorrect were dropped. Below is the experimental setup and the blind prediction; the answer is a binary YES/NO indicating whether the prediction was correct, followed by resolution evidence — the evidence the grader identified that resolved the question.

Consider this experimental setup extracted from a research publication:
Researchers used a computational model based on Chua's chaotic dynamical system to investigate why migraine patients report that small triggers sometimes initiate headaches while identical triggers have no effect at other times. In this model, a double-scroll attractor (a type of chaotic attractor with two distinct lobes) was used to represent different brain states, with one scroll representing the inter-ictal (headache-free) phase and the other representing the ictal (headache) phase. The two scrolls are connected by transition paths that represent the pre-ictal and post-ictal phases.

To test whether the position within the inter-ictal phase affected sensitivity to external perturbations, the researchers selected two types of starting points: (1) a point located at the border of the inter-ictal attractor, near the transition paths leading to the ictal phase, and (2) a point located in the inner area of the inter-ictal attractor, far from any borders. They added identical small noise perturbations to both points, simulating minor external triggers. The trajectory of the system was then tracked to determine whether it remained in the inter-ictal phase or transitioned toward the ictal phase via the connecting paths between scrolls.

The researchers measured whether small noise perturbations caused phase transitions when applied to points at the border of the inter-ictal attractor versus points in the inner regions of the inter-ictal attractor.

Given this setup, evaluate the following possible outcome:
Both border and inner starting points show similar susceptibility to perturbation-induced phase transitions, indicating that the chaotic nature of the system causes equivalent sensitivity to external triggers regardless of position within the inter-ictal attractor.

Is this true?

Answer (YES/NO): NO